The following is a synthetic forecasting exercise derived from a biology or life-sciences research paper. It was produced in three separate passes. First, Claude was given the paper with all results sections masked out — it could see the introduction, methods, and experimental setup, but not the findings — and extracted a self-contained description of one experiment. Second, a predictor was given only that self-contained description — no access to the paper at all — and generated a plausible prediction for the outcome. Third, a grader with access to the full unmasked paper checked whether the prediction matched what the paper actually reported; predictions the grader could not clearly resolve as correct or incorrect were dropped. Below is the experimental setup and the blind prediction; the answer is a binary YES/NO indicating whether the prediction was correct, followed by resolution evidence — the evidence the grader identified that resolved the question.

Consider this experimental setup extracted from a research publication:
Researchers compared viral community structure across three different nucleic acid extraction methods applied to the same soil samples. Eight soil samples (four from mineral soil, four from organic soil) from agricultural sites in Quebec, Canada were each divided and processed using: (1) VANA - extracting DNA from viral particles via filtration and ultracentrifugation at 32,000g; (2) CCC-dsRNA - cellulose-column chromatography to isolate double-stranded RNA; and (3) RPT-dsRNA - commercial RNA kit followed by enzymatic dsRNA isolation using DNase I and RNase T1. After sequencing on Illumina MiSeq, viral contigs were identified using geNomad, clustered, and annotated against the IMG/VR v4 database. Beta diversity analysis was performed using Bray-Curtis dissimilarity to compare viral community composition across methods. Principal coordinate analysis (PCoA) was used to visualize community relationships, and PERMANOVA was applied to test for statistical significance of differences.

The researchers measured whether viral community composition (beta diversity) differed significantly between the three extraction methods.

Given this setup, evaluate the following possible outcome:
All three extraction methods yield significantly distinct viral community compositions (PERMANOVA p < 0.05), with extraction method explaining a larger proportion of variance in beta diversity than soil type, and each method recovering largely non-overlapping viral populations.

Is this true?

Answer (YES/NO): NO